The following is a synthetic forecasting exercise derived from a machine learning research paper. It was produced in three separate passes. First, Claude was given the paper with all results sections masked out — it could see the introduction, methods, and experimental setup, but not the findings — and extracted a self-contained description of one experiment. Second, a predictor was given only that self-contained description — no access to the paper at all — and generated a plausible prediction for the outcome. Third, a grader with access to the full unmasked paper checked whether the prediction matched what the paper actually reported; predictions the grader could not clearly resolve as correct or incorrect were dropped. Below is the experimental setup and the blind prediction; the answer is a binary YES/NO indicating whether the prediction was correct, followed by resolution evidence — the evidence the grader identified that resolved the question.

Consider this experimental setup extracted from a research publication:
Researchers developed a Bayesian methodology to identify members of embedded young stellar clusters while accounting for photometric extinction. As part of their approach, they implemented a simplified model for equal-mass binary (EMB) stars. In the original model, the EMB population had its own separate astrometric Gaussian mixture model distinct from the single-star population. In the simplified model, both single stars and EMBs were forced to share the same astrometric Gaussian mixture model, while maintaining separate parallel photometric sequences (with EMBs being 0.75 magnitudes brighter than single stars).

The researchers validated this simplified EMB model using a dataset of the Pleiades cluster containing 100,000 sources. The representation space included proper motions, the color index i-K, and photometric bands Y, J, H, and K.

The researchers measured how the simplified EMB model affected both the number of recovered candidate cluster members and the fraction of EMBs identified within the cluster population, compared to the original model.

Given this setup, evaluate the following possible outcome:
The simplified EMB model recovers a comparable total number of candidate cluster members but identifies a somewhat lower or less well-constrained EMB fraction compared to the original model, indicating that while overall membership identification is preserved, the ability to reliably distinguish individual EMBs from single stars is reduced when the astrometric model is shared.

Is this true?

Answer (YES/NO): NO